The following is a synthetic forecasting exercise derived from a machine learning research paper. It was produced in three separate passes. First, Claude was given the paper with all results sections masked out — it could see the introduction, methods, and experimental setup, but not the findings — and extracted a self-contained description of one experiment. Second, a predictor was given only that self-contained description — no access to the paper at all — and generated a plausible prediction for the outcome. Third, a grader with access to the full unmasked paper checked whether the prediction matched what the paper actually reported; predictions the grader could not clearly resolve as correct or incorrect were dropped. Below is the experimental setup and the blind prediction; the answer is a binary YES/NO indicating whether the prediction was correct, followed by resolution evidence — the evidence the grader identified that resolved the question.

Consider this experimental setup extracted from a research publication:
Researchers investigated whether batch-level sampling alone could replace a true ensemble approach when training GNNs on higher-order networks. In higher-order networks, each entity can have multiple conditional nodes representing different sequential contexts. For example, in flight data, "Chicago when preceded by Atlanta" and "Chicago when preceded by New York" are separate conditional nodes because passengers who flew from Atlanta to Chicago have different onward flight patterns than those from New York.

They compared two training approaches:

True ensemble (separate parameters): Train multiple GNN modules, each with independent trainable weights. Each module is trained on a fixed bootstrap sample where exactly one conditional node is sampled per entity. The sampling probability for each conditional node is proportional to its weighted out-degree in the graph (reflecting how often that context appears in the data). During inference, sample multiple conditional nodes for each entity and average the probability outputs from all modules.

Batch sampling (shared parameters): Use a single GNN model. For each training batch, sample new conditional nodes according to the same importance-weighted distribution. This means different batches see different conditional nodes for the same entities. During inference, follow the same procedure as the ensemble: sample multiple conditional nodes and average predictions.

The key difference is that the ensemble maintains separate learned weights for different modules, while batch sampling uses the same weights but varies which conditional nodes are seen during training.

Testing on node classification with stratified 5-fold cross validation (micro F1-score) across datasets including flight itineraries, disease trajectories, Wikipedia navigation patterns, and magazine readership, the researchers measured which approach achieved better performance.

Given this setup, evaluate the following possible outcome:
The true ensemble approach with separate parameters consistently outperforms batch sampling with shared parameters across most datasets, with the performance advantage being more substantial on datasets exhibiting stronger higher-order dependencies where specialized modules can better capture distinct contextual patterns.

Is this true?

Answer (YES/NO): NO